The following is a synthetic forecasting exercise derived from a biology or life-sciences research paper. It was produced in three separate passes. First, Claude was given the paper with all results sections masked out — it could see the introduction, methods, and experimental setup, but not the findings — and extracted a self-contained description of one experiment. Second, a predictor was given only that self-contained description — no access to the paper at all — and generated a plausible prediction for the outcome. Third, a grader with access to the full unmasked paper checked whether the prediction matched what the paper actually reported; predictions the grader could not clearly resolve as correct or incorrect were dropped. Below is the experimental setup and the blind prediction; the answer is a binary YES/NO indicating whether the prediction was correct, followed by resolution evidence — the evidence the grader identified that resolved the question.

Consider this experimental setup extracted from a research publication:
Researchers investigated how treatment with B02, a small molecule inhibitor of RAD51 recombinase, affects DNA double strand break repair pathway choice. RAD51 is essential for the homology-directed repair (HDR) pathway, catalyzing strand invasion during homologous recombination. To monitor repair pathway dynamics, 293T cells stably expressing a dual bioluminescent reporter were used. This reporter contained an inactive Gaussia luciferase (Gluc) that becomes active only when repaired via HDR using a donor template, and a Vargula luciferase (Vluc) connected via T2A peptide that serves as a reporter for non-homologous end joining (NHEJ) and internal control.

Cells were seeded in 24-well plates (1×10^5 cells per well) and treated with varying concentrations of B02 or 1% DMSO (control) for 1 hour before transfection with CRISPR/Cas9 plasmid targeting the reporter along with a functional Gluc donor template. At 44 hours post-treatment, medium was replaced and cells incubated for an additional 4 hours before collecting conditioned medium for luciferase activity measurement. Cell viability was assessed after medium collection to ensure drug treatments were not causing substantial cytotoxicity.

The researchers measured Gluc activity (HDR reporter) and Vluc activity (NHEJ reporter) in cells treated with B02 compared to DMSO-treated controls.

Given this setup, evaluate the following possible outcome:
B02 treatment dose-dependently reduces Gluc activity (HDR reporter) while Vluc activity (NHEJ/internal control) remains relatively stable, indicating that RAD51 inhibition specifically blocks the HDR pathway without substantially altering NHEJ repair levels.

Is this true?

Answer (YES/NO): NO